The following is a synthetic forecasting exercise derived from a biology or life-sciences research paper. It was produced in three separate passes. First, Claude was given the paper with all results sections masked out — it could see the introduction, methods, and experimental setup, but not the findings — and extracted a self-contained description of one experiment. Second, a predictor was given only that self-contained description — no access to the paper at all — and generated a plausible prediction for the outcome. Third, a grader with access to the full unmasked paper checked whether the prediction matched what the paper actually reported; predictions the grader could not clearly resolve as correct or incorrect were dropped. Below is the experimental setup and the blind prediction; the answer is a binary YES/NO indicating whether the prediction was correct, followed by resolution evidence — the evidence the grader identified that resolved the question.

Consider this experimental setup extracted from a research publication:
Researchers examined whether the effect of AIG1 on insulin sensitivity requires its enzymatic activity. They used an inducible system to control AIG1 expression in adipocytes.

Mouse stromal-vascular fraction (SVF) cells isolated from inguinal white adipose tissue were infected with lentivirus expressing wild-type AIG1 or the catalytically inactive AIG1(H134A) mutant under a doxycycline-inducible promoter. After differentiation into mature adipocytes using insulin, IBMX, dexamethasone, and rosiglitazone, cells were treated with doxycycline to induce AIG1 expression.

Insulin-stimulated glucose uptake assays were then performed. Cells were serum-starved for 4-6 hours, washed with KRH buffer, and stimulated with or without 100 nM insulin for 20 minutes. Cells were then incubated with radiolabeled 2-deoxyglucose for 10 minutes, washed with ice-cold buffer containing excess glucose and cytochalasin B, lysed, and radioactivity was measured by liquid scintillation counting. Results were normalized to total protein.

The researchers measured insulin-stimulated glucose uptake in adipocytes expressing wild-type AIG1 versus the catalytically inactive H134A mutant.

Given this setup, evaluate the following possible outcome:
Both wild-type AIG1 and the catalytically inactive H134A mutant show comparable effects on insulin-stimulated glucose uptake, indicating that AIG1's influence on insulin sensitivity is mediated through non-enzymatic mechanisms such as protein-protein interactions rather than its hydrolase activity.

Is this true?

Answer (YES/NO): NO